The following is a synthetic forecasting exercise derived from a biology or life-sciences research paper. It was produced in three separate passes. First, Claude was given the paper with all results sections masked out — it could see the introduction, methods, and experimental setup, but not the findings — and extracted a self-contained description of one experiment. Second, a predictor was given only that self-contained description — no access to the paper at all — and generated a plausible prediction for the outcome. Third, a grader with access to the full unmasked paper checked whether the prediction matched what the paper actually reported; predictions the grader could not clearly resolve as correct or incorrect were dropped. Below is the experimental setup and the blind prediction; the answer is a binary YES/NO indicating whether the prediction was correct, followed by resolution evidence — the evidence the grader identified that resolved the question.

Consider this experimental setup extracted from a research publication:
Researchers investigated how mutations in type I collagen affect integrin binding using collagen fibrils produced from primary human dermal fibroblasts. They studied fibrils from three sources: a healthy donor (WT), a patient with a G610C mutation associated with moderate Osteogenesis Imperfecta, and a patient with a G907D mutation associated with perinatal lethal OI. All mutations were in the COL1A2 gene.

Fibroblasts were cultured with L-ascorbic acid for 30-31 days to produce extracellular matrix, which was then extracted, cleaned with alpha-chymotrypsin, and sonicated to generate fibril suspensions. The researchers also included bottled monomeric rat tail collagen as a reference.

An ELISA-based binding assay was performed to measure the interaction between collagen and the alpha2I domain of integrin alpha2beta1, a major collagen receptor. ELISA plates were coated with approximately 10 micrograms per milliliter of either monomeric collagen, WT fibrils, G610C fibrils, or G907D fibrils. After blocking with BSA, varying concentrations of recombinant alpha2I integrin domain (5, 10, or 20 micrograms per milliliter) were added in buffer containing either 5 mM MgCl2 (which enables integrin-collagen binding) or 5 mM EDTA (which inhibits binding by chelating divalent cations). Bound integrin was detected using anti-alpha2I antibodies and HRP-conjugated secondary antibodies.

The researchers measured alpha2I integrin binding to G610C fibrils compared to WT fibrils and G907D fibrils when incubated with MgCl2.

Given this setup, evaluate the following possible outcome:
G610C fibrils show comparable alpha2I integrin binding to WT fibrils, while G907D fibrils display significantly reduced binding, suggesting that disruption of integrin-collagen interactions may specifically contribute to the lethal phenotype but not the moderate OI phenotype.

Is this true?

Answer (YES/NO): NO